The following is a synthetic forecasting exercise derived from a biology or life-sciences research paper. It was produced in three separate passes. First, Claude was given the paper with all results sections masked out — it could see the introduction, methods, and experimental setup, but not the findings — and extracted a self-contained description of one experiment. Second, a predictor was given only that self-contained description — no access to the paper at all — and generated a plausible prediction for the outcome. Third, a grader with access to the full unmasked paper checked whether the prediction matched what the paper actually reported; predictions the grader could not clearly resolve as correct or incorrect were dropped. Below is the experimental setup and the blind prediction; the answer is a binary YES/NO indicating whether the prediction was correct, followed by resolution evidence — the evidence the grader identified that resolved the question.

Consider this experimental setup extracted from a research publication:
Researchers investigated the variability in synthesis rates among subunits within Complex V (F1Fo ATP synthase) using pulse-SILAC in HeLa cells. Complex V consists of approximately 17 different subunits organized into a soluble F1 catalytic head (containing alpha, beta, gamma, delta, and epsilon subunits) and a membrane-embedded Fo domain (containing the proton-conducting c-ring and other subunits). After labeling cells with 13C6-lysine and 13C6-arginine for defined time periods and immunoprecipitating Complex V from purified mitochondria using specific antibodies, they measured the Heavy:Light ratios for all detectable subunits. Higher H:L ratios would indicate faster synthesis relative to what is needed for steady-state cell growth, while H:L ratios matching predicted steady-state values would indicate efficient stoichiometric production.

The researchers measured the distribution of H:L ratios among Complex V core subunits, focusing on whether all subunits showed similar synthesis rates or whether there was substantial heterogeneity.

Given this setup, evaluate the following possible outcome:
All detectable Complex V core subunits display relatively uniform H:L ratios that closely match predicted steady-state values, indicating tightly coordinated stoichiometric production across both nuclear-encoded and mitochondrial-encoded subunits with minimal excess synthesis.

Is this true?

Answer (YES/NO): YES